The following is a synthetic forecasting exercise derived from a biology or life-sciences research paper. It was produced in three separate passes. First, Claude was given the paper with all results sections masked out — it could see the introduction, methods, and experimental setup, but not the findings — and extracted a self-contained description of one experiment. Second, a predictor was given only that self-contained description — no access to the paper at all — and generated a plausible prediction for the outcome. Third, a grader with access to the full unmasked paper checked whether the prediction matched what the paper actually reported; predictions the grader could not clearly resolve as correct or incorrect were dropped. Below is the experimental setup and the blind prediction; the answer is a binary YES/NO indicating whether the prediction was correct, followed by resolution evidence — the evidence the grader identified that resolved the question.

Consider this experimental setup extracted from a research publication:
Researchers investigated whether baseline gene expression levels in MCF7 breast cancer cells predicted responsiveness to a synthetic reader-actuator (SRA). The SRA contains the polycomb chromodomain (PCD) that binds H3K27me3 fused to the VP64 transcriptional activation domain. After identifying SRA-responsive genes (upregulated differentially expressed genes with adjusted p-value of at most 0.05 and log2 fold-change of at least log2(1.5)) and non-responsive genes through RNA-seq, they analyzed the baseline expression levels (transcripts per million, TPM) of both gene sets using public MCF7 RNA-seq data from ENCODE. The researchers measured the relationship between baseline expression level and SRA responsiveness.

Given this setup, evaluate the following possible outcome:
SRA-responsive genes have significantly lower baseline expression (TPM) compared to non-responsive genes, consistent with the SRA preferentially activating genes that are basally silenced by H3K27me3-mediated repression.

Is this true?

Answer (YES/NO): YES